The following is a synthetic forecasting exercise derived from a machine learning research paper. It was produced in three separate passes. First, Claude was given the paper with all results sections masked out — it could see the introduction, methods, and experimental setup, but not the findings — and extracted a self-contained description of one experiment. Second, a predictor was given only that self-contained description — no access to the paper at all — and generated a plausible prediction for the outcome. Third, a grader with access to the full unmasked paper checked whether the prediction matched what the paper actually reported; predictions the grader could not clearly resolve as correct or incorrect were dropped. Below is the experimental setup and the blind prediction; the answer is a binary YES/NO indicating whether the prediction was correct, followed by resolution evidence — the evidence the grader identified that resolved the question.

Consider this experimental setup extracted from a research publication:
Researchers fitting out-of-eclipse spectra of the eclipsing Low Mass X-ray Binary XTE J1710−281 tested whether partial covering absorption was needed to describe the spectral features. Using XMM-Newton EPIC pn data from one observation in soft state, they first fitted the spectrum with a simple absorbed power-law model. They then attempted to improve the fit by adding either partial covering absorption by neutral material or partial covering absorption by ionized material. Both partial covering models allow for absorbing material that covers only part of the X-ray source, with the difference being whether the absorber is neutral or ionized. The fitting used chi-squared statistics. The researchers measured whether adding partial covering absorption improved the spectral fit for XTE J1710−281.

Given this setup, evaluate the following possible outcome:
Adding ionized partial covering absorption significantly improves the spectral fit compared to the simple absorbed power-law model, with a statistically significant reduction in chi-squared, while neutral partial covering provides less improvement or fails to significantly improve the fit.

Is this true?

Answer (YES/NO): NO